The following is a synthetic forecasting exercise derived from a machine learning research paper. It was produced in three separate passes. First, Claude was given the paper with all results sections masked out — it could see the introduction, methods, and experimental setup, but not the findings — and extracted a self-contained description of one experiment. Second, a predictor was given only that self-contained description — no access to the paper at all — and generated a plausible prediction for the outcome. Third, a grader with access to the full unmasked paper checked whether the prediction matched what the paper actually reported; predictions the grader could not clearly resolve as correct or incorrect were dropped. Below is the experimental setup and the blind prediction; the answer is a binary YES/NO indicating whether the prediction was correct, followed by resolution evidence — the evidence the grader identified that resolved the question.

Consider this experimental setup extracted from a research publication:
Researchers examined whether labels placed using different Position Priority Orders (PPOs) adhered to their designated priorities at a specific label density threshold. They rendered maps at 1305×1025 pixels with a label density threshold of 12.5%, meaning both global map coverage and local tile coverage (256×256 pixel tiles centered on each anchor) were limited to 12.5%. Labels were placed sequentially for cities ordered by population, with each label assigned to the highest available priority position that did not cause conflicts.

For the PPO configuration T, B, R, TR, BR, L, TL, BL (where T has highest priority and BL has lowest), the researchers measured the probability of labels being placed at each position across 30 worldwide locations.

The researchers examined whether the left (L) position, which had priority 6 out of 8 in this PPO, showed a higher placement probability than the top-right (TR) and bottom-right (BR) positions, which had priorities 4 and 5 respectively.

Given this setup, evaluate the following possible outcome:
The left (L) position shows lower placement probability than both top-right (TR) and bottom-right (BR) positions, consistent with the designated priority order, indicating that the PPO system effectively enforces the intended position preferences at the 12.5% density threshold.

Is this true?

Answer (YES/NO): NO